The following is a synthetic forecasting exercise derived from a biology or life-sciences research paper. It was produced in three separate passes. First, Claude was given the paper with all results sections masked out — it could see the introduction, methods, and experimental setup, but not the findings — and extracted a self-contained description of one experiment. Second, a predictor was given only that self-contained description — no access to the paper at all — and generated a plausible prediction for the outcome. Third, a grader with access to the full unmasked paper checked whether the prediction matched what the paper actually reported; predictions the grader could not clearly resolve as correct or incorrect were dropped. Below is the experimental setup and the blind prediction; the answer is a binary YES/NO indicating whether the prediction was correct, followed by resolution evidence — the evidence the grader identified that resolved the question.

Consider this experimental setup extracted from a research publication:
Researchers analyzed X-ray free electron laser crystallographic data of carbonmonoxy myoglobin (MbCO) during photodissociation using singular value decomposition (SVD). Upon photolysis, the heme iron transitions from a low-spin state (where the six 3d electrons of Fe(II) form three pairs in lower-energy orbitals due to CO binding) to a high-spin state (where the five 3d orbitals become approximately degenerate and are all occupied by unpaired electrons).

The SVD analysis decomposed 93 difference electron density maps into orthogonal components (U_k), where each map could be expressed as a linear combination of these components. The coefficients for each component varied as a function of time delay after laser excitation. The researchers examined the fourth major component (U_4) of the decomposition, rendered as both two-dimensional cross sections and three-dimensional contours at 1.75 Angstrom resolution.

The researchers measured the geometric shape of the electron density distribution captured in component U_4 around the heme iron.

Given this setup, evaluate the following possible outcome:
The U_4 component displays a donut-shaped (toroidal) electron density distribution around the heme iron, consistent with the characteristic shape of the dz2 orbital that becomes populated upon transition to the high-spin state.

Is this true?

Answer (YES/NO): NO